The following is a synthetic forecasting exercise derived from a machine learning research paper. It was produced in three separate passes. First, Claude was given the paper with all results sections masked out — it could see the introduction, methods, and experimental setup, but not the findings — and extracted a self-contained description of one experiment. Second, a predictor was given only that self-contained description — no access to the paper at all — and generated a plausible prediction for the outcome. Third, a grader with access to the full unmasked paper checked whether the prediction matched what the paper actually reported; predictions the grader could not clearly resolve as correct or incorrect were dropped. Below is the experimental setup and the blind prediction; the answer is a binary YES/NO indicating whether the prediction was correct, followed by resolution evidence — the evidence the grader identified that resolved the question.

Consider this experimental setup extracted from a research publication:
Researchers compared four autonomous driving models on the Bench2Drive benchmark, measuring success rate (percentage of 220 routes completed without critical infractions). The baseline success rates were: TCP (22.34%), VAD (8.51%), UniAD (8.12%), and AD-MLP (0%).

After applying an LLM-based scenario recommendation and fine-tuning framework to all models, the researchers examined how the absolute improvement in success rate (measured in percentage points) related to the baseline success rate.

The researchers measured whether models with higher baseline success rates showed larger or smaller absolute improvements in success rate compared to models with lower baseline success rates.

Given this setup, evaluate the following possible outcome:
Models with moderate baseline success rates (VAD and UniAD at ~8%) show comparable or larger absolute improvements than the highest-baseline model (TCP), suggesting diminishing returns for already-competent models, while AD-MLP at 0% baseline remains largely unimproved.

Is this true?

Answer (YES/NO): NO